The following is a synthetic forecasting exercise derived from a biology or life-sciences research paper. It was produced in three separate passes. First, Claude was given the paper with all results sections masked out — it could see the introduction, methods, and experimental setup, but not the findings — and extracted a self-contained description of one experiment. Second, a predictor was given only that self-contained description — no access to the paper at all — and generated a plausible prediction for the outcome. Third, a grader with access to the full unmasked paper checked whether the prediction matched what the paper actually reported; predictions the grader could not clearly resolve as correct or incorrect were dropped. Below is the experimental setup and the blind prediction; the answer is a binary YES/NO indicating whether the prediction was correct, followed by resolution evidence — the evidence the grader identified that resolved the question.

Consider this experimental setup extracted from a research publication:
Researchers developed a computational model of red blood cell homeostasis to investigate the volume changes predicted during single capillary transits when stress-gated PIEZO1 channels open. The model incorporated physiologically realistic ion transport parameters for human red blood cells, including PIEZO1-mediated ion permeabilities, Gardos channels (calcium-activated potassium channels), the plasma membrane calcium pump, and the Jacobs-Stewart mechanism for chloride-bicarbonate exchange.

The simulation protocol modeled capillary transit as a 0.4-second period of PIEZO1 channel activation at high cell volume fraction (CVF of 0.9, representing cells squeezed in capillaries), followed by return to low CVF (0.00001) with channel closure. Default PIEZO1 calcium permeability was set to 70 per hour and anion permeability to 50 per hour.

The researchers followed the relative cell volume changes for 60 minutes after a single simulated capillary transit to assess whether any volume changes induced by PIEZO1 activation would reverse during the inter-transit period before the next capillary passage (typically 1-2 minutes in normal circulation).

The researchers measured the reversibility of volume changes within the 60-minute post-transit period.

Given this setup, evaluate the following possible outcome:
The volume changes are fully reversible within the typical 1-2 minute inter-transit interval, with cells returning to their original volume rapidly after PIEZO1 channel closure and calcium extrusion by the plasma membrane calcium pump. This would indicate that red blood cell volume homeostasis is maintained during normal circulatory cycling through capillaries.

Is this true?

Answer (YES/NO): NO